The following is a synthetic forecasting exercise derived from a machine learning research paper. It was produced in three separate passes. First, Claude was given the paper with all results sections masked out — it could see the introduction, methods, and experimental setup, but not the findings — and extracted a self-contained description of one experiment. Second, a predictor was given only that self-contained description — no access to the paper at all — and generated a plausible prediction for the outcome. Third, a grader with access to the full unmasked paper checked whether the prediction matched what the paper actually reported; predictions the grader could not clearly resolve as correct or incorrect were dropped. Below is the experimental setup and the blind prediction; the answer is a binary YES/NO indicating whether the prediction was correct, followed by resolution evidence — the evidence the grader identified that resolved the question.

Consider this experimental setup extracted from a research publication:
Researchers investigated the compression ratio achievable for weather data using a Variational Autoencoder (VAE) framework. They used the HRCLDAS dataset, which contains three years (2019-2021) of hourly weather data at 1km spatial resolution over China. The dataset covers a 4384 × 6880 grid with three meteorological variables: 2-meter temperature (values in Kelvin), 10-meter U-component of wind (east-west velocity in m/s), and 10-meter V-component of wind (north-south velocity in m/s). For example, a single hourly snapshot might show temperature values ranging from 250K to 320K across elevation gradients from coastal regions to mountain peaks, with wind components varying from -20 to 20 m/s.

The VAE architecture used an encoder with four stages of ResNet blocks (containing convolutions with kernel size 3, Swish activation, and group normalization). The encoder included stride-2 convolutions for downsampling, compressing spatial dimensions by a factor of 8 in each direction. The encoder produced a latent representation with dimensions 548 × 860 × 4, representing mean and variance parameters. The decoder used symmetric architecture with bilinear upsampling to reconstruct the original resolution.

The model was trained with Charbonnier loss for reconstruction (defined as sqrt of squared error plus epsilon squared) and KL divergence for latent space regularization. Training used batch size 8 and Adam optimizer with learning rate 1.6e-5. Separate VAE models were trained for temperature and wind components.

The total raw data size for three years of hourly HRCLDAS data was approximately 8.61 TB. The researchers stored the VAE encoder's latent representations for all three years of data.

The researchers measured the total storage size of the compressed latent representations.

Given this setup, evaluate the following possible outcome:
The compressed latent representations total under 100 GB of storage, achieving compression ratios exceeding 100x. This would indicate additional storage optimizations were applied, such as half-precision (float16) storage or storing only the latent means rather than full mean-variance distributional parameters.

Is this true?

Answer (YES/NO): NO